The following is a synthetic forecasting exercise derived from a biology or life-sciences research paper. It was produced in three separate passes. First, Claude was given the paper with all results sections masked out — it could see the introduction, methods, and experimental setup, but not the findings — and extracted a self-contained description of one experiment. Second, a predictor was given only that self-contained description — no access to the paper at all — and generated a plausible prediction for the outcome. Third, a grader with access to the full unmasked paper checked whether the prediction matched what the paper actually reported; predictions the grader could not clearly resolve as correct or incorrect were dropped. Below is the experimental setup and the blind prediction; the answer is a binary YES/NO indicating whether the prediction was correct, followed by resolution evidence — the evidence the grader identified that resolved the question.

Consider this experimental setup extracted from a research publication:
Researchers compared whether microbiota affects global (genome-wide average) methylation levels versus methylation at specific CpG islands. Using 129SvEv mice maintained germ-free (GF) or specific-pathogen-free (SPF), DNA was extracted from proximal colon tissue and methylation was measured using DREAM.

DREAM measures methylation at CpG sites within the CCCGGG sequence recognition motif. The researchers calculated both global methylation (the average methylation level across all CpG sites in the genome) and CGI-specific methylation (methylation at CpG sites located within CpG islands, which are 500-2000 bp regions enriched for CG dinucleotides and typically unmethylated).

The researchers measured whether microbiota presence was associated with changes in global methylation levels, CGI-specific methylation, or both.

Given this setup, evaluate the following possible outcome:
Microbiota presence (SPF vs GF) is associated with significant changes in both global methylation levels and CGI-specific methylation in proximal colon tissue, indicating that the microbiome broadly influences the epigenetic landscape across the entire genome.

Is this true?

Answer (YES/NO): NO